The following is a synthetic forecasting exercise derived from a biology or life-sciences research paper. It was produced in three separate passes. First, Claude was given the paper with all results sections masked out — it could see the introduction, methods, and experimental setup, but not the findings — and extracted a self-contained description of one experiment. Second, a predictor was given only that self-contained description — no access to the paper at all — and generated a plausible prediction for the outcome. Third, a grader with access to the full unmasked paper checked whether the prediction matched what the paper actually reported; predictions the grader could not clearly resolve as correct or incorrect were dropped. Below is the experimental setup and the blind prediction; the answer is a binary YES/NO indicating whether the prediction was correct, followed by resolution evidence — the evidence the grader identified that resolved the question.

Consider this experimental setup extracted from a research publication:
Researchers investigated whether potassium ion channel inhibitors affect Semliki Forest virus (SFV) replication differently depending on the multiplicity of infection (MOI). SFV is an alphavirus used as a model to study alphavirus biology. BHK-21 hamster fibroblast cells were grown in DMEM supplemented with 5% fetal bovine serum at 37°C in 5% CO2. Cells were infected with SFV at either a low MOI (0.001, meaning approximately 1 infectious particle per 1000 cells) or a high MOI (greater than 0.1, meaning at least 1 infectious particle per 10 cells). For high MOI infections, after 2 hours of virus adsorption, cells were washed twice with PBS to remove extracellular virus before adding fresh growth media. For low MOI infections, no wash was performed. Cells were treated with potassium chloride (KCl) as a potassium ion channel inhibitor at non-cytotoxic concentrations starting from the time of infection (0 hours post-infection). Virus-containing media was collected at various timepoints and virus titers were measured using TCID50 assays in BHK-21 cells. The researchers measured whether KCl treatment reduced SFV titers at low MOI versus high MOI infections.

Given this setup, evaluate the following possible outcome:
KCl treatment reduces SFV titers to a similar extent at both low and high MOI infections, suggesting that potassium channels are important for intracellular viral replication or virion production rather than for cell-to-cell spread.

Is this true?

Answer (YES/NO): NO